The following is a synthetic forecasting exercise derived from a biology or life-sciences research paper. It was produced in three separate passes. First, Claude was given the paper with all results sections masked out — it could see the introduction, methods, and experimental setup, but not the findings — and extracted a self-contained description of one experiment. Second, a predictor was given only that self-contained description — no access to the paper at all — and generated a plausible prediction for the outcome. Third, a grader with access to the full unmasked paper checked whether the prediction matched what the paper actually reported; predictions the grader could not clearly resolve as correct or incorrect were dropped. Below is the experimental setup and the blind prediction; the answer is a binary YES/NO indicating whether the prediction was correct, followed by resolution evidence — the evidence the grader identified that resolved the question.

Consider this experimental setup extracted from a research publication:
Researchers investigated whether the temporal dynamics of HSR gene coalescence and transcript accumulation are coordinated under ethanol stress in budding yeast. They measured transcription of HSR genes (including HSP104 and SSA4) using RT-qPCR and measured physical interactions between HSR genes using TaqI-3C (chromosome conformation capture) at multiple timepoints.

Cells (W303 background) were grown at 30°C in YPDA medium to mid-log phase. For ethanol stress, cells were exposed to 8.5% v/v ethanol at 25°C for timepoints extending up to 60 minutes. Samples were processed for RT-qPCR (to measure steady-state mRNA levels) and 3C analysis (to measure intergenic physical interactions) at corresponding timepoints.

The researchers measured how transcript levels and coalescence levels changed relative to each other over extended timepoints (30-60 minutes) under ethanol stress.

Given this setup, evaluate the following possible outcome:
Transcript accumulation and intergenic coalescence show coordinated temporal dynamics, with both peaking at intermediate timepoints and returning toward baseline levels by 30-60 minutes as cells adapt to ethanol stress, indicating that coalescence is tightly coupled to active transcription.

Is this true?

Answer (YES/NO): NO